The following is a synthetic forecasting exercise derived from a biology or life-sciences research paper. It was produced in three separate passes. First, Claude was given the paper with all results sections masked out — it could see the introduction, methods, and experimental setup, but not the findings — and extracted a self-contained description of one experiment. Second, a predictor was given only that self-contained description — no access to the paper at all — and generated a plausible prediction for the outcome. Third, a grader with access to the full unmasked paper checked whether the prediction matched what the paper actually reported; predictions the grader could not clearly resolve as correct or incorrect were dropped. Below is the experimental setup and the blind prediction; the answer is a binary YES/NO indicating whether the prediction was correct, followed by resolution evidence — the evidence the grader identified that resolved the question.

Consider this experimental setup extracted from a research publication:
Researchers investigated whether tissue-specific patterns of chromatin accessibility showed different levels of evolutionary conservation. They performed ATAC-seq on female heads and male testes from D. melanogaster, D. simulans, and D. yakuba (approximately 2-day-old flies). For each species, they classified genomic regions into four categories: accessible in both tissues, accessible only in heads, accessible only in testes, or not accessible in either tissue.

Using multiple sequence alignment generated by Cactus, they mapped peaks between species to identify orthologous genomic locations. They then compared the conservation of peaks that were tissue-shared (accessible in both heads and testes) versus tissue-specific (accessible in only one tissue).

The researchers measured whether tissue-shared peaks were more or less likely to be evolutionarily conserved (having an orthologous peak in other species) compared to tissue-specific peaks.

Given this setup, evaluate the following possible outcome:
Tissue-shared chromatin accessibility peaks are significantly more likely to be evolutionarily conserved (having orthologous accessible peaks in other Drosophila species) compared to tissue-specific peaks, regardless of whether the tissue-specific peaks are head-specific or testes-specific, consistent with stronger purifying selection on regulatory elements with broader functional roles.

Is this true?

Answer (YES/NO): YES